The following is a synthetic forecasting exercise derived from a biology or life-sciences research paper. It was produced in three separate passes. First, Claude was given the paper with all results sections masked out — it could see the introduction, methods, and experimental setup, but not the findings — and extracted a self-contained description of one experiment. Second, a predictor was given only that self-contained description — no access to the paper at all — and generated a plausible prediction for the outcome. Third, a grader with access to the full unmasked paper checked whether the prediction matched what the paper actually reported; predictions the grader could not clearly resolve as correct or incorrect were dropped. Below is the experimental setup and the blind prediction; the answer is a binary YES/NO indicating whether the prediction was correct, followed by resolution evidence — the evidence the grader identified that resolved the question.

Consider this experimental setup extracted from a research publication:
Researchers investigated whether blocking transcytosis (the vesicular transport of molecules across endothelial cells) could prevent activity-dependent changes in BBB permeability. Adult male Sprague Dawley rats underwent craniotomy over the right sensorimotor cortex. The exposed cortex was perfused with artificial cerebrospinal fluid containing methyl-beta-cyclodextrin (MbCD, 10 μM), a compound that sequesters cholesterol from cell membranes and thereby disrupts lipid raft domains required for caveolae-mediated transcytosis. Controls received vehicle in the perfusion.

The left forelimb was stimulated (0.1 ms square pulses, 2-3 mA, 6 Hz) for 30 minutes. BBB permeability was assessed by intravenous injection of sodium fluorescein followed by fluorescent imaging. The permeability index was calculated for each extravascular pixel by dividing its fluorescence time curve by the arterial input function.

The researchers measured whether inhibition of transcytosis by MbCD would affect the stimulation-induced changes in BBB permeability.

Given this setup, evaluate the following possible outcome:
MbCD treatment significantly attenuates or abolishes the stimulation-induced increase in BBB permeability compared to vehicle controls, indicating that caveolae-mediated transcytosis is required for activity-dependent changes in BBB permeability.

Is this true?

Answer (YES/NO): YES